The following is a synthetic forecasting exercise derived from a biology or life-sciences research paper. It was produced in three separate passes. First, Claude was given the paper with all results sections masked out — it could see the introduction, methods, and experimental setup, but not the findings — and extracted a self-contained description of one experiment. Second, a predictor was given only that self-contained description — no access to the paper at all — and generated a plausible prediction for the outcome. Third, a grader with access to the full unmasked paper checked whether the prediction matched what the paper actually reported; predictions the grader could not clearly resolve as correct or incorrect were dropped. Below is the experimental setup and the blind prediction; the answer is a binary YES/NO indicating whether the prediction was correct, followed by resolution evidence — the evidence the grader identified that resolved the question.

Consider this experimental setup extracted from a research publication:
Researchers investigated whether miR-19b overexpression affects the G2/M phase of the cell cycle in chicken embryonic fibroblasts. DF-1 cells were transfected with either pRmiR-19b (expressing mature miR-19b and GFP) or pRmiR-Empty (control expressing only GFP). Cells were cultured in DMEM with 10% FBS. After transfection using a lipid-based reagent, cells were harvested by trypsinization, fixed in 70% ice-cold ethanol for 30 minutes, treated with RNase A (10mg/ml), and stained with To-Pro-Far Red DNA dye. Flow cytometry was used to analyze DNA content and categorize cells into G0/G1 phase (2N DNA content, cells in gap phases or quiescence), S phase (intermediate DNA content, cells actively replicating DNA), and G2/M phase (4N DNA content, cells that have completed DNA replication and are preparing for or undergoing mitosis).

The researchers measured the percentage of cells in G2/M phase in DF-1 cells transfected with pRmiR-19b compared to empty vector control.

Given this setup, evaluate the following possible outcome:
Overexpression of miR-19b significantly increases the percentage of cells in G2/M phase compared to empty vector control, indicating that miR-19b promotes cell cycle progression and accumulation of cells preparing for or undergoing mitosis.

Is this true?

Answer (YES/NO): YES